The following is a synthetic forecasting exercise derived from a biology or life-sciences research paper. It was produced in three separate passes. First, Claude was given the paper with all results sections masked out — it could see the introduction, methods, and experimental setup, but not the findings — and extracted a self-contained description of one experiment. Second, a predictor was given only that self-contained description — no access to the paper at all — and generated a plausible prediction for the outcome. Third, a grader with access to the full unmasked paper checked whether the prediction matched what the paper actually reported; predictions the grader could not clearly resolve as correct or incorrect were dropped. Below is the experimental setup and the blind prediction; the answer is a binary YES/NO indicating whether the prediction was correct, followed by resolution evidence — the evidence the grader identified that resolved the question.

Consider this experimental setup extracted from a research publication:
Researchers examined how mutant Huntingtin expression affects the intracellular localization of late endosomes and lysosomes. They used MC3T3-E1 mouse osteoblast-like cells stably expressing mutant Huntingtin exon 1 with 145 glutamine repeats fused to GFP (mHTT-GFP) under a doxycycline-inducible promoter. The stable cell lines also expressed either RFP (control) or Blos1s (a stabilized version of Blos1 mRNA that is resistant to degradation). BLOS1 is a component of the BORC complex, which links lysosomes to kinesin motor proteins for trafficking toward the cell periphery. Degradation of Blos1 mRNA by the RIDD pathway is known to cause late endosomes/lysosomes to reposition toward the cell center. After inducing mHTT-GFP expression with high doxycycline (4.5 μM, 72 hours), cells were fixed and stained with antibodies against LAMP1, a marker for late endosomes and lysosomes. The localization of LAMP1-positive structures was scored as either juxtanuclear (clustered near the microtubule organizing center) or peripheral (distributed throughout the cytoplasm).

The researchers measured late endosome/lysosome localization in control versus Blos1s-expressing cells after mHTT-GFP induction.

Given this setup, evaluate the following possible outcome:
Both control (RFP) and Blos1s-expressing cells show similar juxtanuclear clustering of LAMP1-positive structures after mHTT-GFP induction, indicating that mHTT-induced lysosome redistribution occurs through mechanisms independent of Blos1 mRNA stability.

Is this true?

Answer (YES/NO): NO